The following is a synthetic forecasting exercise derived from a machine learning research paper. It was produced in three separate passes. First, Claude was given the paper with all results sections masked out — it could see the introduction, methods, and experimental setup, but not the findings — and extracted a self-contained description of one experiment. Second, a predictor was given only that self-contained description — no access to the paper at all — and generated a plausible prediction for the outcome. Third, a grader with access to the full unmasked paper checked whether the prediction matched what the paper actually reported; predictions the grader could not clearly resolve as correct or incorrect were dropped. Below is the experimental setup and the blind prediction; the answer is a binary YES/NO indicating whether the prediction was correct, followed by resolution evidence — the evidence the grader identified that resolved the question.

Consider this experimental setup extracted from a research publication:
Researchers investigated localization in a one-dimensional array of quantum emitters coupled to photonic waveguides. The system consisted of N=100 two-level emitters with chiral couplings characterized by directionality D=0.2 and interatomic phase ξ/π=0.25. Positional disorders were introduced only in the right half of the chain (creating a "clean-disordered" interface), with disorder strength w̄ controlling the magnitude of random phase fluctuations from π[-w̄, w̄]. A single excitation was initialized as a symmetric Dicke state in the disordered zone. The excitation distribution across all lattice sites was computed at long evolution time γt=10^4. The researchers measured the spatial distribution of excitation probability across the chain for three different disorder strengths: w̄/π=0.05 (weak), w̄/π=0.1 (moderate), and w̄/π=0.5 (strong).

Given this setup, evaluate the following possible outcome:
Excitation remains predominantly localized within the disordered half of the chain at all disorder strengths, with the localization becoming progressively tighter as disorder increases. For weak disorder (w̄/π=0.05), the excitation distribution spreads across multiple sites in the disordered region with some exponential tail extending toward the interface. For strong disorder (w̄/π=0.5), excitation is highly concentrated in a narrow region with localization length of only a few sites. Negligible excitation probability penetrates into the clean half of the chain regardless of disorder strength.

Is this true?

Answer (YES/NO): NO